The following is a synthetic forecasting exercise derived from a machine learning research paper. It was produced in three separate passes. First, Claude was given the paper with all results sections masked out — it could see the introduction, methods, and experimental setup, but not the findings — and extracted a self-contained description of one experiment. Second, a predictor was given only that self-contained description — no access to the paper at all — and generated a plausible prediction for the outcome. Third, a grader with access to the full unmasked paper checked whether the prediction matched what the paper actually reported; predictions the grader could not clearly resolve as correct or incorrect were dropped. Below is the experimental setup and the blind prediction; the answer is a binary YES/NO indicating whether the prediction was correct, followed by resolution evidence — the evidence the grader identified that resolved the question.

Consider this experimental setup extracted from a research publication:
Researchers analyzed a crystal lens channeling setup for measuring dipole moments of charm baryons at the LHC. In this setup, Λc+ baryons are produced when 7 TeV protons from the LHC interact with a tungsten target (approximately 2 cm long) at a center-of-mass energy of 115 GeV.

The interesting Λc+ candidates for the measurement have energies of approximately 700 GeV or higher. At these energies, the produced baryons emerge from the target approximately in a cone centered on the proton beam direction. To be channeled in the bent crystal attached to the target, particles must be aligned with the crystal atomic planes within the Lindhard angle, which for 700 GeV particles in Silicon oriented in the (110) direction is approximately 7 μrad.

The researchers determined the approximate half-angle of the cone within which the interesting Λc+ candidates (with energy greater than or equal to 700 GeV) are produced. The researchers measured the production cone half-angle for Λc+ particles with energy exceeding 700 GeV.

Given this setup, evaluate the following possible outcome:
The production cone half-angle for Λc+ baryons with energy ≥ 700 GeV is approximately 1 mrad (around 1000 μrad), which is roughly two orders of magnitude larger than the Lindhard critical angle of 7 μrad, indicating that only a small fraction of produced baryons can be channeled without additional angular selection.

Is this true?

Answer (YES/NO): NO